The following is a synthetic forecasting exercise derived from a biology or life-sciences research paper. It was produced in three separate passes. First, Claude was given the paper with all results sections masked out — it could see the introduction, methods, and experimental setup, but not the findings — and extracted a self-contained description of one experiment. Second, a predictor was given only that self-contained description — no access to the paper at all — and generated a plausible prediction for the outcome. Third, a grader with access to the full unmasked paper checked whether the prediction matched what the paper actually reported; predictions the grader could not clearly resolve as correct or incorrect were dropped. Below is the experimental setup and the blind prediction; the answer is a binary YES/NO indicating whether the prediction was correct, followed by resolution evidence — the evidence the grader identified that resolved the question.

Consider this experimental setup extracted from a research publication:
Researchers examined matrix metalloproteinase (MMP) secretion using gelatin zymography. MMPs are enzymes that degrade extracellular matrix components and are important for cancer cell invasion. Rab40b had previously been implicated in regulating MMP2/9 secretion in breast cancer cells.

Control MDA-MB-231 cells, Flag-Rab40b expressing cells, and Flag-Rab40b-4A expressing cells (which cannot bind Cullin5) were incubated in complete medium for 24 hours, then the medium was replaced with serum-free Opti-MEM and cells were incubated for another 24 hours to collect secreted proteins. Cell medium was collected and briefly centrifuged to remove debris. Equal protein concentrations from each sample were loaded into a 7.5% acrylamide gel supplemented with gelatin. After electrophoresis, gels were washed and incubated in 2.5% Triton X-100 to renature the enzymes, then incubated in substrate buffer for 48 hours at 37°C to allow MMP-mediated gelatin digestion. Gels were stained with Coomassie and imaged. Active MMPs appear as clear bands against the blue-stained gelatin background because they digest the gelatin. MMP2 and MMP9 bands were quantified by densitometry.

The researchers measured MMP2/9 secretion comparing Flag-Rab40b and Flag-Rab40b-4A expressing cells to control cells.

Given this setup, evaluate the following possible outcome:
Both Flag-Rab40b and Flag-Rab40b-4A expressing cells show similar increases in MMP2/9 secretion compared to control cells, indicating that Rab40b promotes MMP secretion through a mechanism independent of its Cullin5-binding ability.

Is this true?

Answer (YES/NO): NO